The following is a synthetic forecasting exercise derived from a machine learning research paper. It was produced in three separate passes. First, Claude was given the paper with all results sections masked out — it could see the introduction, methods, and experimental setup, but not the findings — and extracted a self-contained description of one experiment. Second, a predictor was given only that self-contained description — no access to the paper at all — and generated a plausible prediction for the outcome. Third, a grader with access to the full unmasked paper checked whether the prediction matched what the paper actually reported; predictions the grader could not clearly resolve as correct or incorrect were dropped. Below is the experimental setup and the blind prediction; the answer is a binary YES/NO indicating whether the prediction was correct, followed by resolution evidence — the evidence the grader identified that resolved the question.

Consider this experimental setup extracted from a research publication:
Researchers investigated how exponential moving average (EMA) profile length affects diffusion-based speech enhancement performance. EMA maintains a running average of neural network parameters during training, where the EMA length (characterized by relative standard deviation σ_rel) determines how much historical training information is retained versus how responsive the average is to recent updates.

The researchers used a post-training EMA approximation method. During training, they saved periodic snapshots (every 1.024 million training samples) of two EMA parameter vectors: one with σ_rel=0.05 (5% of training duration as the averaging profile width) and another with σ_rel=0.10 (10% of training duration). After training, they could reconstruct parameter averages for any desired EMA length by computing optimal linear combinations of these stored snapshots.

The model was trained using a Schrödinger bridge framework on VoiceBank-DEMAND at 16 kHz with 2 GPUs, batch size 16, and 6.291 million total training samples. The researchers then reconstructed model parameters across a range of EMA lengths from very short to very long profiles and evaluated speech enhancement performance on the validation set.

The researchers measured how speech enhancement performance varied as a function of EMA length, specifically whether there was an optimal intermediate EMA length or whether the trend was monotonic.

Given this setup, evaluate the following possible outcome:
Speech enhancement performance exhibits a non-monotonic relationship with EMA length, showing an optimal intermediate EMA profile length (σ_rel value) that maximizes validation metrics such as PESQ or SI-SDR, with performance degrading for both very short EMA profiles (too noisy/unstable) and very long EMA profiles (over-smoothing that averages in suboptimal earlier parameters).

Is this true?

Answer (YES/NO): NO